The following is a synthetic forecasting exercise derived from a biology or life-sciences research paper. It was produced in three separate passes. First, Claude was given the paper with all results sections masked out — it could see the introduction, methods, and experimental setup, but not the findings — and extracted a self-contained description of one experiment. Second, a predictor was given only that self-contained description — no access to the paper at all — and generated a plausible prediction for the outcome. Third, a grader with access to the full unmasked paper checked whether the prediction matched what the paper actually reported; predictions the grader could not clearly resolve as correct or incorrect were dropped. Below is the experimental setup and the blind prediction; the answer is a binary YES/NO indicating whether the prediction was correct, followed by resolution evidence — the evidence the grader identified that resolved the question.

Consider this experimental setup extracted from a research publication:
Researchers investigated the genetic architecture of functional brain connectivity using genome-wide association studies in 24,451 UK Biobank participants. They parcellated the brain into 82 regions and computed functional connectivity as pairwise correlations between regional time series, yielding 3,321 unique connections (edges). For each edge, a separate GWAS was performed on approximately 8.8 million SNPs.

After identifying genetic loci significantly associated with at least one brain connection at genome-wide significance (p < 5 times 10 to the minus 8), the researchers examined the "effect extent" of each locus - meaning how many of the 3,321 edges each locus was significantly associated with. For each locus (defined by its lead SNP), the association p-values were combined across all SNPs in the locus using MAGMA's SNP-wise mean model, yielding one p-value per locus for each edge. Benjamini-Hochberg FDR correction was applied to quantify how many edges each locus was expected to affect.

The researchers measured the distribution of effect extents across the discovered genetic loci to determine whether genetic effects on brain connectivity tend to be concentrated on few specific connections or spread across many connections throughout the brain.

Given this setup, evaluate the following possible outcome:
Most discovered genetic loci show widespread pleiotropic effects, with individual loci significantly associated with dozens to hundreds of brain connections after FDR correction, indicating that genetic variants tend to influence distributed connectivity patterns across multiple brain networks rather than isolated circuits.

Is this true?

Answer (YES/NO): NO